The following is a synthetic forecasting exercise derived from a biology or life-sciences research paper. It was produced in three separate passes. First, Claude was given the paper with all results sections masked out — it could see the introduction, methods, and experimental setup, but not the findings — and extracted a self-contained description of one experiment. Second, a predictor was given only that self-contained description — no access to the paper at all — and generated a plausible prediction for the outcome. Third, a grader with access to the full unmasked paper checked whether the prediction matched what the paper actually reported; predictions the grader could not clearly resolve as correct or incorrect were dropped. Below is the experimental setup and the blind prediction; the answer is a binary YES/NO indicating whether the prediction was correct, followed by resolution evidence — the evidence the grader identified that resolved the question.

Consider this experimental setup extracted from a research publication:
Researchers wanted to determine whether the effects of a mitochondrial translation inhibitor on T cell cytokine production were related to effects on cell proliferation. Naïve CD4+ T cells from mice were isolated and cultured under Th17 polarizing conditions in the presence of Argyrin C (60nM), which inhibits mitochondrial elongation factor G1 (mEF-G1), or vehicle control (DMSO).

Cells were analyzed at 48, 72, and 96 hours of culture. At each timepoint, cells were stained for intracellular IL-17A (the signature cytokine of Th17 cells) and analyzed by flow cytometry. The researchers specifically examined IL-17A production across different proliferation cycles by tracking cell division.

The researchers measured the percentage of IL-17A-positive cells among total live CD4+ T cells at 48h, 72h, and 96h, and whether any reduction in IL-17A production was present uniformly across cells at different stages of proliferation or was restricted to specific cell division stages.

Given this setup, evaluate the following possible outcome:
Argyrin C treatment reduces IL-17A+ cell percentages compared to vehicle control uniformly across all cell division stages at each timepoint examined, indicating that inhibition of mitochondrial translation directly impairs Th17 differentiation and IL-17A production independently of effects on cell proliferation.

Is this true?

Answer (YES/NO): NO